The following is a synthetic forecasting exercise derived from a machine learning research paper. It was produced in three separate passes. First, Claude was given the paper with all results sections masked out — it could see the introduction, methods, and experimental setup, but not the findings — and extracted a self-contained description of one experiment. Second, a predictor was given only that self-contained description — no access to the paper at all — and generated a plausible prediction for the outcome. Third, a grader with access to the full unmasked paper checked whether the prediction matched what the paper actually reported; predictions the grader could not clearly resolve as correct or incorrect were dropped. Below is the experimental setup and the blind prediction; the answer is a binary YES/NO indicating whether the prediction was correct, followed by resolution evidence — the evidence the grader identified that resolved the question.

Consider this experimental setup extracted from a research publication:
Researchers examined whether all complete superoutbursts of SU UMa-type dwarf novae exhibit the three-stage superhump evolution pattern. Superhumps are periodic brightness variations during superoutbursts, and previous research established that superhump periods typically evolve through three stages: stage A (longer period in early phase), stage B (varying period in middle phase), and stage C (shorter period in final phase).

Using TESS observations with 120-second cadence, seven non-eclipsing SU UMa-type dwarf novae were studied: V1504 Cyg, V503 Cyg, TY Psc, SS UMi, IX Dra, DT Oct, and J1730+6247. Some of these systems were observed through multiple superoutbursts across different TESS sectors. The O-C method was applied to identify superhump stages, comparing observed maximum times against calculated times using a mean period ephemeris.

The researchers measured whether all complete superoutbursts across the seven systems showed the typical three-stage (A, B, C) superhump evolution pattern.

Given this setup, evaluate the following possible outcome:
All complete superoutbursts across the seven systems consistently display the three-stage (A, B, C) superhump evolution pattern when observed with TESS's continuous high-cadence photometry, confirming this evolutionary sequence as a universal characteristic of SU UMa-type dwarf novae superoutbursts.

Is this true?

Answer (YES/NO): NO